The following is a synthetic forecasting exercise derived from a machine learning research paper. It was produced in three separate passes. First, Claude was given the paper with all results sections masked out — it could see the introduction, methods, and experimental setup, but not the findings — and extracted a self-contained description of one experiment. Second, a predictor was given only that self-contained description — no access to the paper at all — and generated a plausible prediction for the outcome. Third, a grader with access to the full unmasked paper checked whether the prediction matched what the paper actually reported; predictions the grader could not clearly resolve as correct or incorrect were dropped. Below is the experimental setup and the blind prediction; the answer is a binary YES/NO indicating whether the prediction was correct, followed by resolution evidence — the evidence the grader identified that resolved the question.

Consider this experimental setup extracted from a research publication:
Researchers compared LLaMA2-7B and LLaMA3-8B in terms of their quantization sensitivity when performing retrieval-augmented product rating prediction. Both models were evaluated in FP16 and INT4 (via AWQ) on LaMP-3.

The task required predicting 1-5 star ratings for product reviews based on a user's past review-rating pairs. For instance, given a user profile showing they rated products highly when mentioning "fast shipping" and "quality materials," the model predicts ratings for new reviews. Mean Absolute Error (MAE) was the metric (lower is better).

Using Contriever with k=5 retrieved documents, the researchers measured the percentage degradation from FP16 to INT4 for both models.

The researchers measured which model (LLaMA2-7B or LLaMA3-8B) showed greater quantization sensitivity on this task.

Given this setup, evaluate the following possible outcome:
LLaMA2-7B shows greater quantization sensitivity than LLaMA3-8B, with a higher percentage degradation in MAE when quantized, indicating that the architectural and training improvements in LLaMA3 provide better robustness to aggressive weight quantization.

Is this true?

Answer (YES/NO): YES